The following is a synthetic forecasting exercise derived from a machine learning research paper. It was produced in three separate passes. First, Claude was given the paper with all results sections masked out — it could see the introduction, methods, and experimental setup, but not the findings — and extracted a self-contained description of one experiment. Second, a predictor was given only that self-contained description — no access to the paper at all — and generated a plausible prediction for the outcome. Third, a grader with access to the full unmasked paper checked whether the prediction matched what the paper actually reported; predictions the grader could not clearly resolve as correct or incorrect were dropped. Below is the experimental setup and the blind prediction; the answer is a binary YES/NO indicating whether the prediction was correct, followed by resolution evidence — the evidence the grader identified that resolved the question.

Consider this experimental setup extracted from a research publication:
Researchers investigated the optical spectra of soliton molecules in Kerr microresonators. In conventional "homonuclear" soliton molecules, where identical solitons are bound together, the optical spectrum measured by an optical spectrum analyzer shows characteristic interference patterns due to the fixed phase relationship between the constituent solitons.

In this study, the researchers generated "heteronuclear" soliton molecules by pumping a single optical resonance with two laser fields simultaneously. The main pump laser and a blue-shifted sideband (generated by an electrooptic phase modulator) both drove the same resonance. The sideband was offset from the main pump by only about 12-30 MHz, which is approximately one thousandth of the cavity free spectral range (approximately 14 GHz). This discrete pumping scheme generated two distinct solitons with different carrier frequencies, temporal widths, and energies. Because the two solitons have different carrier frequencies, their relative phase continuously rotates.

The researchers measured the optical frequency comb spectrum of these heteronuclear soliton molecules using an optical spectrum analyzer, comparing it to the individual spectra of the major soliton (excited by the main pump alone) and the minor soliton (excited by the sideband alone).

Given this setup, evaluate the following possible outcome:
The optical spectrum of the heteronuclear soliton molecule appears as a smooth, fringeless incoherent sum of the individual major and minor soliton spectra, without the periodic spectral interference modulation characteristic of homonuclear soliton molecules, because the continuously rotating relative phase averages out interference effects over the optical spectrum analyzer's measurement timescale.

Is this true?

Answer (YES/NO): YES